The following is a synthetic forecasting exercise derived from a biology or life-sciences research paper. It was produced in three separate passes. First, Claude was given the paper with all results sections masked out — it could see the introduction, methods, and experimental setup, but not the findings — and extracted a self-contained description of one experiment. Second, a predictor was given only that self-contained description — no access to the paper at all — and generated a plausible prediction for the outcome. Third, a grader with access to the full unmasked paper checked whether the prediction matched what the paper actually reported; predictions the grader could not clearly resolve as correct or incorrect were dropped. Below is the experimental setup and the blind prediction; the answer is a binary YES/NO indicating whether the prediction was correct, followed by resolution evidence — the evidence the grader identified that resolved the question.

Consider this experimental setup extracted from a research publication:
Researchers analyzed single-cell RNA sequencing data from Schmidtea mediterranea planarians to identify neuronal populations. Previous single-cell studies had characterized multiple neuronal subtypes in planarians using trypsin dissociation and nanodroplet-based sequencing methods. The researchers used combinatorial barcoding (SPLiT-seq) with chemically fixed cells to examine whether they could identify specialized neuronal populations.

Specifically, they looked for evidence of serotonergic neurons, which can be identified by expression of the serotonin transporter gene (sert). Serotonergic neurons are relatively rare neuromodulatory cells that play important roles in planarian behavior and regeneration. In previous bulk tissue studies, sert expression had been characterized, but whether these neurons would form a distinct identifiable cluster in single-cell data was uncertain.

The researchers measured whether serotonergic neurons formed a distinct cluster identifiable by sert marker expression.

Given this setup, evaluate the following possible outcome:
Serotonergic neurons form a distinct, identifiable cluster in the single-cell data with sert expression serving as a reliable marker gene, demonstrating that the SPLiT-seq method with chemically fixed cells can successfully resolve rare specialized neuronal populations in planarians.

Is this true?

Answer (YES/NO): YES